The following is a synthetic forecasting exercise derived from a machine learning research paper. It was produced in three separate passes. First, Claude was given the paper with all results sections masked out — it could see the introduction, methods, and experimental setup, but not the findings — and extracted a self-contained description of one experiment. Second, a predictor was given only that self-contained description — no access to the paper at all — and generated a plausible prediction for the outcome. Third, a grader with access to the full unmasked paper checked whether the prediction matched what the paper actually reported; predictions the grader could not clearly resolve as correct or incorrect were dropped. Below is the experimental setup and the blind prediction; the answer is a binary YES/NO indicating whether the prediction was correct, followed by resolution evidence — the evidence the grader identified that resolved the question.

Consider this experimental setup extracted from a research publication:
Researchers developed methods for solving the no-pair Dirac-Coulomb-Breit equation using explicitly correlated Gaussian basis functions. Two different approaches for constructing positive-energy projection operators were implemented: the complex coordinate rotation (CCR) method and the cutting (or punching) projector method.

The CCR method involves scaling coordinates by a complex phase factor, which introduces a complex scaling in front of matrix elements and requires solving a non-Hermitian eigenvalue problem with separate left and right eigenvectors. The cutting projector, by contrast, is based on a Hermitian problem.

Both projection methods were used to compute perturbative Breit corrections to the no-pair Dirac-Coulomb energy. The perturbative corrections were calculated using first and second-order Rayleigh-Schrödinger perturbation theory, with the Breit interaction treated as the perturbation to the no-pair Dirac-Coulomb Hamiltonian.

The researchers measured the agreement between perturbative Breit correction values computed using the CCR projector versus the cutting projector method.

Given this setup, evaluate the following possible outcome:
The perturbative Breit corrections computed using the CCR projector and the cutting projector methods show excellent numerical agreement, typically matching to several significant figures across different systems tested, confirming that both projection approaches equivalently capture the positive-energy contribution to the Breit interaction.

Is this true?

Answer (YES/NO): YES